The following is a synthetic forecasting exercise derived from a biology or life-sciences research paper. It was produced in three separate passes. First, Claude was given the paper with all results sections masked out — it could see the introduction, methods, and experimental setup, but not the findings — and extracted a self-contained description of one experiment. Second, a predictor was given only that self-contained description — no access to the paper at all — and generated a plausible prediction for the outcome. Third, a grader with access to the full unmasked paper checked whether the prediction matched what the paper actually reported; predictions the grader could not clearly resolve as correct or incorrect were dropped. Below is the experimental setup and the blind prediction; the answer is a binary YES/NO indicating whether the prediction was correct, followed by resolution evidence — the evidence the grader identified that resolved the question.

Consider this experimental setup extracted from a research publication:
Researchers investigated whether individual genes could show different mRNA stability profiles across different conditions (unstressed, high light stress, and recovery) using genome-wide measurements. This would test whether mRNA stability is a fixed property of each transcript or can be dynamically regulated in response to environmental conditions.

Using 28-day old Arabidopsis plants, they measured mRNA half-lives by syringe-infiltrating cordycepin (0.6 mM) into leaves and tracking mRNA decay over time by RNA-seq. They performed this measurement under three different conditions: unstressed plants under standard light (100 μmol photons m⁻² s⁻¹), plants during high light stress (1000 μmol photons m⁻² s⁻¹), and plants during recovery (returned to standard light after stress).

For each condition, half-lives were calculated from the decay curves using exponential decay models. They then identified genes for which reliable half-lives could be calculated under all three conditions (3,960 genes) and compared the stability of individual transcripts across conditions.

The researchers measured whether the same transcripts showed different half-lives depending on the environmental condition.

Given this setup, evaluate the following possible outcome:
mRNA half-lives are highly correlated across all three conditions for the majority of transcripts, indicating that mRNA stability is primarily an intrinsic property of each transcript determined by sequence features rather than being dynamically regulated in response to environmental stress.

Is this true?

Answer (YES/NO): NO